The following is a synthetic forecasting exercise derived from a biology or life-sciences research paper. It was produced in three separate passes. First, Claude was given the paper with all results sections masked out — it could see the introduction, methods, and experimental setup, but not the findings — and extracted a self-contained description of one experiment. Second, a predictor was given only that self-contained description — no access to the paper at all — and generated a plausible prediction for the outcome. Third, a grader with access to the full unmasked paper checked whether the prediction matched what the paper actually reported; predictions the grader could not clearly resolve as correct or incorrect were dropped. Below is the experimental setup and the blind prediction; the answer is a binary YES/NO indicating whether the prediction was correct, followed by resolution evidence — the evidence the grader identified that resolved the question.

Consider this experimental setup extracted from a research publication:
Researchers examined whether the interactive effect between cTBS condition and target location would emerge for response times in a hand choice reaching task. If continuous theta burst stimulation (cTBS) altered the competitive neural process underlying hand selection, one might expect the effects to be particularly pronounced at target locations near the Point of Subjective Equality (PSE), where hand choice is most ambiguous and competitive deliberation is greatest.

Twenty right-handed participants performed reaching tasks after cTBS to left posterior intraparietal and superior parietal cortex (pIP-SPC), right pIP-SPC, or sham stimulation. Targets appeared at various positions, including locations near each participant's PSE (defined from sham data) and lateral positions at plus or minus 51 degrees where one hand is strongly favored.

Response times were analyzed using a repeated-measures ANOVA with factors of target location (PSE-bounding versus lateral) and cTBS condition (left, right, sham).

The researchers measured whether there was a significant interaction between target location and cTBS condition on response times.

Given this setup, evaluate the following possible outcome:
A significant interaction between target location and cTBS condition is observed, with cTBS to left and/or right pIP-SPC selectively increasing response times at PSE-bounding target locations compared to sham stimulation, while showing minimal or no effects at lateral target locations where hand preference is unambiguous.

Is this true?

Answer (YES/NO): NO